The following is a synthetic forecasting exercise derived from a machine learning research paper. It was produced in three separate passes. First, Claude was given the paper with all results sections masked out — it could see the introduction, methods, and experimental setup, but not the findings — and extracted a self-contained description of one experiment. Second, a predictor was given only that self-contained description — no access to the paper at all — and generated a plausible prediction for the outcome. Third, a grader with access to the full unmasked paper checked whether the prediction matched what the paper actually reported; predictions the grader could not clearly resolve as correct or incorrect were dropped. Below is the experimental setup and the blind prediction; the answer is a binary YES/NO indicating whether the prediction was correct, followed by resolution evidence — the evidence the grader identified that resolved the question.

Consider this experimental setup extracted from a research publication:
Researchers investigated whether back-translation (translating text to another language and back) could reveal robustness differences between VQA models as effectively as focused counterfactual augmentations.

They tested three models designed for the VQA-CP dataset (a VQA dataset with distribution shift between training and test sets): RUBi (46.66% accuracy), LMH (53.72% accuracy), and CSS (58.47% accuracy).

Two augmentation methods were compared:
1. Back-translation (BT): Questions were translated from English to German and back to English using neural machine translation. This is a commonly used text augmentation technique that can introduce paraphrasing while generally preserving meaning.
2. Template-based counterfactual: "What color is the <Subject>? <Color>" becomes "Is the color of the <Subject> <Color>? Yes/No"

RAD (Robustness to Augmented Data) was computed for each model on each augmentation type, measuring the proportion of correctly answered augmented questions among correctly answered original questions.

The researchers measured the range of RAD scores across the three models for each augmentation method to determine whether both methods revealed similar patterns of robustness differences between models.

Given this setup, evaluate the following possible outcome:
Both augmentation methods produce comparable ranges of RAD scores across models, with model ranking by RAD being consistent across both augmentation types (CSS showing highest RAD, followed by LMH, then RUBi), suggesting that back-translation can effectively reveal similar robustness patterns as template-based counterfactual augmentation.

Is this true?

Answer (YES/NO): NO